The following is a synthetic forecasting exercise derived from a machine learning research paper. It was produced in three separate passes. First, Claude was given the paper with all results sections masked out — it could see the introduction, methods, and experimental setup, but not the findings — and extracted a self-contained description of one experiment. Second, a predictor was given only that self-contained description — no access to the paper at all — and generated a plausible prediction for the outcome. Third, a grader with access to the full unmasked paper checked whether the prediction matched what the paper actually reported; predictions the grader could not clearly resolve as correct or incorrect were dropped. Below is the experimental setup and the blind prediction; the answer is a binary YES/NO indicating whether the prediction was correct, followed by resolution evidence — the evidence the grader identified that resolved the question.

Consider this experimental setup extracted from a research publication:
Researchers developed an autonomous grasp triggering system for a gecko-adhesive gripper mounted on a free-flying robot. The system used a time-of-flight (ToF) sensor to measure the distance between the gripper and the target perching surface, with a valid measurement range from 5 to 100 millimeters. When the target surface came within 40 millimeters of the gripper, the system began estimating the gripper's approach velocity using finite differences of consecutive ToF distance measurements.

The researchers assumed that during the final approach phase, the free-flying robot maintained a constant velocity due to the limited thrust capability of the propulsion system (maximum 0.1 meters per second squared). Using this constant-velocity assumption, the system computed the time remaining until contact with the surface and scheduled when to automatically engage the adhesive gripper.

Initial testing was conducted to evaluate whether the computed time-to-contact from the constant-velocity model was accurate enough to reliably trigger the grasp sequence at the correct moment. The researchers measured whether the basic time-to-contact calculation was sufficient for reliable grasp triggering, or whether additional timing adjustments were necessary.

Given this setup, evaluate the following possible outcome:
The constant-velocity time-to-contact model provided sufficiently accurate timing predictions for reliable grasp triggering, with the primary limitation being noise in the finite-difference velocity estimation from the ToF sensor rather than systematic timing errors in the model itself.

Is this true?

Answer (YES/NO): NO